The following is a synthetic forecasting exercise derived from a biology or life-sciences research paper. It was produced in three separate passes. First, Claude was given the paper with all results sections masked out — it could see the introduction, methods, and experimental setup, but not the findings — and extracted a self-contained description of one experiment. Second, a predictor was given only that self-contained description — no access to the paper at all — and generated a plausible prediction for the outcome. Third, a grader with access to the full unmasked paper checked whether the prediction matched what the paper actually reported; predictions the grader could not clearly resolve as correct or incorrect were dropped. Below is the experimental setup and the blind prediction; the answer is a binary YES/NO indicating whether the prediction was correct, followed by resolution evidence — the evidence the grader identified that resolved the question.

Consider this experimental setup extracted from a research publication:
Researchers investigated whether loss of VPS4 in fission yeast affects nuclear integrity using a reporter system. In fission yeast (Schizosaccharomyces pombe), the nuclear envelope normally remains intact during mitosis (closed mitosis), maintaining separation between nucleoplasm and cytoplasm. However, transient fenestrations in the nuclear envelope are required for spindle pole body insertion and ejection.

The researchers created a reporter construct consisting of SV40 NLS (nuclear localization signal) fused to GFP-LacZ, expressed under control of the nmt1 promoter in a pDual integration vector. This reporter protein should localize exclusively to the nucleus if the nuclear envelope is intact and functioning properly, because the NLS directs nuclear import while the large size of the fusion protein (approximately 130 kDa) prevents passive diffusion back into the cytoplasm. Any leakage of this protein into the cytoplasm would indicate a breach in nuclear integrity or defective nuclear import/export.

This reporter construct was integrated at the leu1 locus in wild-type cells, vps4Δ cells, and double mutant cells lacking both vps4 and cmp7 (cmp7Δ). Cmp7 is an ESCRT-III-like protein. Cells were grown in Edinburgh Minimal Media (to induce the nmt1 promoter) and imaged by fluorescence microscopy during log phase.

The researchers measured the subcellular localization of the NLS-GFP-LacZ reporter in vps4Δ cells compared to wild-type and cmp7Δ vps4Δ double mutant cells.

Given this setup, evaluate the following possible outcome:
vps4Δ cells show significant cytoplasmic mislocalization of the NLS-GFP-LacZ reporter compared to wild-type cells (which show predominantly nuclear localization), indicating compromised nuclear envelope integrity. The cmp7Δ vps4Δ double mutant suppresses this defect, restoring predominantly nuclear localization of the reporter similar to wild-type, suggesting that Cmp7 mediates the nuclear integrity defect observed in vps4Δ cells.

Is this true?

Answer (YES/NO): YES